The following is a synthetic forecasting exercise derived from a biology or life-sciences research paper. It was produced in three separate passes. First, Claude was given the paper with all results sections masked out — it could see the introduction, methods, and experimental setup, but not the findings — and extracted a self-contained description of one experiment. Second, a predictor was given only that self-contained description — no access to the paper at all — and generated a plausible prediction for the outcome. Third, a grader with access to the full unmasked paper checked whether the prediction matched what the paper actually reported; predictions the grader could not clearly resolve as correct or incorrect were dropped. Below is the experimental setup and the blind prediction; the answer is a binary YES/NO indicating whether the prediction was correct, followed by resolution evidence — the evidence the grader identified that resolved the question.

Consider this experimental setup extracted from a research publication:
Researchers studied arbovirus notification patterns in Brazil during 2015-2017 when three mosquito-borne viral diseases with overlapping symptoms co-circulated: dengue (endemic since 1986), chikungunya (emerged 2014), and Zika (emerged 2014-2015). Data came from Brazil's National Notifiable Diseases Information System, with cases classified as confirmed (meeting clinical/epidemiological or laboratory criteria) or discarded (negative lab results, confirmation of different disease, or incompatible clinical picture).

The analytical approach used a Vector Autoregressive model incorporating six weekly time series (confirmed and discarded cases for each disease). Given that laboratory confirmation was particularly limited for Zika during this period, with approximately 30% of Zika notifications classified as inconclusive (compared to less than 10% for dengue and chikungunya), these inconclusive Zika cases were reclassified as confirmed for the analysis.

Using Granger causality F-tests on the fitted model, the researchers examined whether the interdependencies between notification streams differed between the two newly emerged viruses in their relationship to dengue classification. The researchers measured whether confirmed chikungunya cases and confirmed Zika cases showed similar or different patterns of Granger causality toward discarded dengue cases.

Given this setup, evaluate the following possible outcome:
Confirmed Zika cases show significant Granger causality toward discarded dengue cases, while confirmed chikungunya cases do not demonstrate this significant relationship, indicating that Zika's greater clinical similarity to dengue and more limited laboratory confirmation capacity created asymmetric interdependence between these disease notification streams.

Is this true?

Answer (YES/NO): NO